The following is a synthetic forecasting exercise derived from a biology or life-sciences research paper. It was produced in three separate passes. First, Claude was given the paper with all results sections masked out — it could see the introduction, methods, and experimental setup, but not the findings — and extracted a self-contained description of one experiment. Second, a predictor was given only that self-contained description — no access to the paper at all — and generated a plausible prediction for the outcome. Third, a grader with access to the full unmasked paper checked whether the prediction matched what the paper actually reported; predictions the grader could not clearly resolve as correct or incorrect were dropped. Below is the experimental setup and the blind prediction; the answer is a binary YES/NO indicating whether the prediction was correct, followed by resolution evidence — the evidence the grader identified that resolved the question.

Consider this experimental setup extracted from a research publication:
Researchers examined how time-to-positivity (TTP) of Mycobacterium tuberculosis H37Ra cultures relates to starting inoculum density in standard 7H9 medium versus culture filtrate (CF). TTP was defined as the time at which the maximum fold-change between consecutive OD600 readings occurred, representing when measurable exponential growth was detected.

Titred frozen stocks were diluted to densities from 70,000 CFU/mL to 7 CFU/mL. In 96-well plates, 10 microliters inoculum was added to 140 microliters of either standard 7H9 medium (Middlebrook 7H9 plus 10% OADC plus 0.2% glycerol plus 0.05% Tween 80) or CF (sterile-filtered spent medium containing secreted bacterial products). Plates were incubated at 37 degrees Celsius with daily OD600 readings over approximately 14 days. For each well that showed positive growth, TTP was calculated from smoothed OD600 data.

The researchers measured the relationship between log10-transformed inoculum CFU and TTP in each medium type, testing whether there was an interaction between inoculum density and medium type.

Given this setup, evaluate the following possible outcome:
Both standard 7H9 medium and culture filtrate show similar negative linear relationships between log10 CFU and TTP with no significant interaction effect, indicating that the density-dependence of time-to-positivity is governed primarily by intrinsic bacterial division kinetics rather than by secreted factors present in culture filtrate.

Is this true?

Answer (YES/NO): NO